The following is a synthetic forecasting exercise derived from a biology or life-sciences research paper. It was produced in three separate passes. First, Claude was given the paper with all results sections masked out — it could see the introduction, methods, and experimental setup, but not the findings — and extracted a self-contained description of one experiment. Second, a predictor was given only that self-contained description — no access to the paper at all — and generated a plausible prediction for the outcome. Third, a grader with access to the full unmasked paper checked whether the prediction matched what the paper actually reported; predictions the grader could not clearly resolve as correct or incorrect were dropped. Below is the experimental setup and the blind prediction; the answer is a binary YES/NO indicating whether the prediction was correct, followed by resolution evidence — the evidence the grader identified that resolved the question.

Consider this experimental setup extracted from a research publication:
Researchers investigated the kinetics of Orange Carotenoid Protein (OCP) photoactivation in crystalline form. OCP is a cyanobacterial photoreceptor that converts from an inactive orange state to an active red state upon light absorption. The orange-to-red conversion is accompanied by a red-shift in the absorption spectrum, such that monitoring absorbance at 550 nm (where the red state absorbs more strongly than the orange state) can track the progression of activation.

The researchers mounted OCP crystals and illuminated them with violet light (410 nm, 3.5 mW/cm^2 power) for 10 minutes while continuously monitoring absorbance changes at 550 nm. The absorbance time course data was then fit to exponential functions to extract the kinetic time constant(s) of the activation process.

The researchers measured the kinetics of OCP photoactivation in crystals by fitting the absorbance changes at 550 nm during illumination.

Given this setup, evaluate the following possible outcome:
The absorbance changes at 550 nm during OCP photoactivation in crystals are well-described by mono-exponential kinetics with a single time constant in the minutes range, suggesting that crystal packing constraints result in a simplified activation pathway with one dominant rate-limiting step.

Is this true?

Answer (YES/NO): NO